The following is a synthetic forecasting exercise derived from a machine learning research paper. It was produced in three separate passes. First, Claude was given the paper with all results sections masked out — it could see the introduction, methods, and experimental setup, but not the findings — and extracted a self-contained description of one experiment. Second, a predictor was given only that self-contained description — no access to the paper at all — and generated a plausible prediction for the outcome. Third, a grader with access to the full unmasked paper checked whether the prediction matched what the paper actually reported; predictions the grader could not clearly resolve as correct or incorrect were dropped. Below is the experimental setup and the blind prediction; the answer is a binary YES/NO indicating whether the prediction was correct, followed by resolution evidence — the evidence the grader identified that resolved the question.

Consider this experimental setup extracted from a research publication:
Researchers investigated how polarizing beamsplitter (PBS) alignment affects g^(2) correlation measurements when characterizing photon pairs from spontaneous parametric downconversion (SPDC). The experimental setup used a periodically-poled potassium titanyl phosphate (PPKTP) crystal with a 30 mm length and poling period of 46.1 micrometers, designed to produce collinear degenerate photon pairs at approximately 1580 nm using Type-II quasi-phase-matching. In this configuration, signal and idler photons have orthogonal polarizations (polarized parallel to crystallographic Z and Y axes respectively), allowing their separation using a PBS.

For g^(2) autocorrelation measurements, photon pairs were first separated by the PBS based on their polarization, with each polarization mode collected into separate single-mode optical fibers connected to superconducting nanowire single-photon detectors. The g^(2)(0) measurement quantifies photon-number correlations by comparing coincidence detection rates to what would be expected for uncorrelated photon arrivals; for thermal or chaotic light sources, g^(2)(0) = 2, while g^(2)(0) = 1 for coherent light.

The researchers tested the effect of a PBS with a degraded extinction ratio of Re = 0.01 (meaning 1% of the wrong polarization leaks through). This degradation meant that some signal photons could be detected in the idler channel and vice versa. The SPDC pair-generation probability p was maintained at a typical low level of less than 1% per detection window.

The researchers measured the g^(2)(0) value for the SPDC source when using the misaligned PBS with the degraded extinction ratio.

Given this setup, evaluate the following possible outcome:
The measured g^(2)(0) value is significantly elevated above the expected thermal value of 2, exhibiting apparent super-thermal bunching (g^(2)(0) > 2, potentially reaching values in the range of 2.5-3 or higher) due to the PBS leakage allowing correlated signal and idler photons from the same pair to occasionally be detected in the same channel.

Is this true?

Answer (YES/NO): YES